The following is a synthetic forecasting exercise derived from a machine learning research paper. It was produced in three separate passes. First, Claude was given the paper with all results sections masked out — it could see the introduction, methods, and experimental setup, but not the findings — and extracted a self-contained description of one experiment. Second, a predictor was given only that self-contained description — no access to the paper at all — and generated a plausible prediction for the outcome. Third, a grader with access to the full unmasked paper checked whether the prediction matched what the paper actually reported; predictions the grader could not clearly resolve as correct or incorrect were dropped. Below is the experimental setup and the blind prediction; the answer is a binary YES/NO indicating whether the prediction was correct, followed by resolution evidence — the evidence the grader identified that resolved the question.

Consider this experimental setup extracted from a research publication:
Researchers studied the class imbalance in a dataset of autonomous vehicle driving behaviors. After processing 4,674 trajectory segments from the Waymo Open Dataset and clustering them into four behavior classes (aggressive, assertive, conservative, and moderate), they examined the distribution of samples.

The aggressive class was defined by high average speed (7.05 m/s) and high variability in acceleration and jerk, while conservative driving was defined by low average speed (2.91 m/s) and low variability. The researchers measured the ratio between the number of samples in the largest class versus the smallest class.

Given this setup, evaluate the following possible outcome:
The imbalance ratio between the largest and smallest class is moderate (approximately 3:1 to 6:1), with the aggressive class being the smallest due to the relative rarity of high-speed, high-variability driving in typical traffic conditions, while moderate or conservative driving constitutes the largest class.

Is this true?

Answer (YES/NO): NO